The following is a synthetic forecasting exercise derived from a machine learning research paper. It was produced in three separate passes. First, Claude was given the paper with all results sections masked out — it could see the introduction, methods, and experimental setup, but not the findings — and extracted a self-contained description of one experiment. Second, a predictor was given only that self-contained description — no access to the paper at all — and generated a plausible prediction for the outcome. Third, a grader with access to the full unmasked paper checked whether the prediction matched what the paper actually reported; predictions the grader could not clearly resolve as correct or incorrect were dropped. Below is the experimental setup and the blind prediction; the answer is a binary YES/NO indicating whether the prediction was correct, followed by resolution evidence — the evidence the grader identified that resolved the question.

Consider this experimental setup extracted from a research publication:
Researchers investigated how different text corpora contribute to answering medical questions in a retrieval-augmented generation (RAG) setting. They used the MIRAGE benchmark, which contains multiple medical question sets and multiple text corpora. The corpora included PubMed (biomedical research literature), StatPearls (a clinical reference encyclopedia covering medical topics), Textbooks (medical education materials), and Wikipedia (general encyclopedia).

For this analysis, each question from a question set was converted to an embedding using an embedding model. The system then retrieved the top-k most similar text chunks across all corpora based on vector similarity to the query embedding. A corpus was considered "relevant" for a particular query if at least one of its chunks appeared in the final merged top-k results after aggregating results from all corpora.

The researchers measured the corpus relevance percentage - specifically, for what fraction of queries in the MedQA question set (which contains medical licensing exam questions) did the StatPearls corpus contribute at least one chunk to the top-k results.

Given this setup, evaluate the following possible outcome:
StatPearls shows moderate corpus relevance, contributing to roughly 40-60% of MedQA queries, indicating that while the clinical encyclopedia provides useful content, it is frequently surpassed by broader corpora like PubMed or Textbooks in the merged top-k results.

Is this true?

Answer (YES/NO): YES